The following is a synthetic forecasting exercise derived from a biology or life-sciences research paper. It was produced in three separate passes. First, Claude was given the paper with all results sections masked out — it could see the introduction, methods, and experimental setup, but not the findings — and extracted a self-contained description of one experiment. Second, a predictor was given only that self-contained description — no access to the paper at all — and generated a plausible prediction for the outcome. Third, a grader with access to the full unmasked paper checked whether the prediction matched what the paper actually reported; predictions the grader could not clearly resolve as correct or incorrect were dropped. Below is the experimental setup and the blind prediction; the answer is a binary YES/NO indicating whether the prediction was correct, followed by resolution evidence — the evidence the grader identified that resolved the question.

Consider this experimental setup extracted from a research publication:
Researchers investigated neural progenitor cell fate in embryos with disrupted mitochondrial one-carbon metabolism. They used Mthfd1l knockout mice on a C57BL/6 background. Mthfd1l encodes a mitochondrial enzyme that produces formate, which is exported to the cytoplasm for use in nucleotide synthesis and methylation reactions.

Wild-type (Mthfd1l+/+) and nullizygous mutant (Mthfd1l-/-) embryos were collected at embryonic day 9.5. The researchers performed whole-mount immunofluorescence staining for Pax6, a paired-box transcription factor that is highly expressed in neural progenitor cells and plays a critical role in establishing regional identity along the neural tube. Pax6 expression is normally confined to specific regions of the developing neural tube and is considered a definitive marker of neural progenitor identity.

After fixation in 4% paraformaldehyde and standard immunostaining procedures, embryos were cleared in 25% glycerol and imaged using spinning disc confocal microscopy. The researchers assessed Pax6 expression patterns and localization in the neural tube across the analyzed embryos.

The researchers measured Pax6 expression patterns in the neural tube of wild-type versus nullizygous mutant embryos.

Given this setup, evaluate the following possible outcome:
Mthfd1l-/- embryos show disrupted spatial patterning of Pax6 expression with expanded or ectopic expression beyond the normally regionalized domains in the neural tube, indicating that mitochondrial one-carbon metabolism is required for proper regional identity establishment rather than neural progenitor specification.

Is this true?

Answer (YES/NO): NO